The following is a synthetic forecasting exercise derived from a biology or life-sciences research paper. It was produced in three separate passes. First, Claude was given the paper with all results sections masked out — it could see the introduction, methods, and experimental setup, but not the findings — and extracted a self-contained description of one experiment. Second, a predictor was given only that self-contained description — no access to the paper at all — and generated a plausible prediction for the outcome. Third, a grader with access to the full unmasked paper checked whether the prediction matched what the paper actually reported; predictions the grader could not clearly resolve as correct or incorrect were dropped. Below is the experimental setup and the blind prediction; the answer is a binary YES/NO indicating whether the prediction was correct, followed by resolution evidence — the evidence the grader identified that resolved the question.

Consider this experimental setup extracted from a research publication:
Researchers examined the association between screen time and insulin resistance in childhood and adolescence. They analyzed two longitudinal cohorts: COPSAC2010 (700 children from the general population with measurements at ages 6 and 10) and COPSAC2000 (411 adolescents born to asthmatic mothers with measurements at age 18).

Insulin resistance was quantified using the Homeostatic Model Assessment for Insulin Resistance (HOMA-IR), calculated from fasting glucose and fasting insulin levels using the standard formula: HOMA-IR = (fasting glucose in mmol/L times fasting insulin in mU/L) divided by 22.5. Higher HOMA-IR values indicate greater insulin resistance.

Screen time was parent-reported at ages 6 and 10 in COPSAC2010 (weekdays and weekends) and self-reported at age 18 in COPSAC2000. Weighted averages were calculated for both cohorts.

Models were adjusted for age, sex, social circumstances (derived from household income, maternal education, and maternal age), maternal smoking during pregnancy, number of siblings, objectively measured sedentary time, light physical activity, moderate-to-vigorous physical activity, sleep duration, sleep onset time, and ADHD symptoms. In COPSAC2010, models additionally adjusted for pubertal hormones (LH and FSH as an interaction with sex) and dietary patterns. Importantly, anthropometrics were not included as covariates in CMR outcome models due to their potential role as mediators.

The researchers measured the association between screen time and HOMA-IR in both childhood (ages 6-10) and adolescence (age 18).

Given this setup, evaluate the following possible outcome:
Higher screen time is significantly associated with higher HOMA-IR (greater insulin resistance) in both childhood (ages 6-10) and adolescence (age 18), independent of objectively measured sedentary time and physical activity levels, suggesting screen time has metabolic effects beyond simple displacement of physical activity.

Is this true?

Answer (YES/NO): NO